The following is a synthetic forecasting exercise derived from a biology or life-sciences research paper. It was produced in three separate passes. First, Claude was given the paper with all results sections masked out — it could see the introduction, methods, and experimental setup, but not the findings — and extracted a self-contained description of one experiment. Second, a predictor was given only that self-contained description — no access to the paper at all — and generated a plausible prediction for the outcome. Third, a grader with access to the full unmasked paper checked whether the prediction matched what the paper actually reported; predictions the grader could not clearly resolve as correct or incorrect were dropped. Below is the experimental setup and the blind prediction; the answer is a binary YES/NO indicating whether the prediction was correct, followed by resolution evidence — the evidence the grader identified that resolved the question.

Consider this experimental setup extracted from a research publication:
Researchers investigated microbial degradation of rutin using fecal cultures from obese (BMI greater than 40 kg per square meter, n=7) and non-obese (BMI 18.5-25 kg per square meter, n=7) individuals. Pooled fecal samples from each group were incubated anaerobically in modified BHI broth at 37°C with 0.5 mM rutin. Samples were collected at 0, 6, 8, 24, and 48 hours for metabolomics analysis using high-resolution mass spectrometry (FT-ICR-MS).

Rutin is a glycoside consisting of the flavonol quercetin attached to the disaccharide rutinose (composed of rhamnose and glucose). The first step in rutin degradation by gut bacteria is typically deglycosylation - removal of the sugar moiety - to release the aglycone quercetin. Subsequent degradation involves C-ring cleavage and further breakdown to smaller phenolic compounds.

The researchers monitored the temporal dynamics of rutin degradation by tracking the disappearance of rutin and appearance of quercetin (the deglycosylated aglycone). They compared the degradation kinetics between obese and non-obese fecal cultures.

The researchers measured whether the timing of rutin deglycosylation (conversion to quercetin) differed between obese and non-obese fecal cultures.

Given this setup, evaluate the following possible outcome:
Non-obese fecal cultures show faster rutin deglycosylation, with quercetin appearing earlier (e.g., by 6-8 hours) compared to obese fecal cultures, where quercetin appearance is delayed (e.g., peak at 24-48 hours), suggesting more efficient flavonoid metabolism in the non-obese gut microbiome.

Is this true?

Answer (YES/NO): NO